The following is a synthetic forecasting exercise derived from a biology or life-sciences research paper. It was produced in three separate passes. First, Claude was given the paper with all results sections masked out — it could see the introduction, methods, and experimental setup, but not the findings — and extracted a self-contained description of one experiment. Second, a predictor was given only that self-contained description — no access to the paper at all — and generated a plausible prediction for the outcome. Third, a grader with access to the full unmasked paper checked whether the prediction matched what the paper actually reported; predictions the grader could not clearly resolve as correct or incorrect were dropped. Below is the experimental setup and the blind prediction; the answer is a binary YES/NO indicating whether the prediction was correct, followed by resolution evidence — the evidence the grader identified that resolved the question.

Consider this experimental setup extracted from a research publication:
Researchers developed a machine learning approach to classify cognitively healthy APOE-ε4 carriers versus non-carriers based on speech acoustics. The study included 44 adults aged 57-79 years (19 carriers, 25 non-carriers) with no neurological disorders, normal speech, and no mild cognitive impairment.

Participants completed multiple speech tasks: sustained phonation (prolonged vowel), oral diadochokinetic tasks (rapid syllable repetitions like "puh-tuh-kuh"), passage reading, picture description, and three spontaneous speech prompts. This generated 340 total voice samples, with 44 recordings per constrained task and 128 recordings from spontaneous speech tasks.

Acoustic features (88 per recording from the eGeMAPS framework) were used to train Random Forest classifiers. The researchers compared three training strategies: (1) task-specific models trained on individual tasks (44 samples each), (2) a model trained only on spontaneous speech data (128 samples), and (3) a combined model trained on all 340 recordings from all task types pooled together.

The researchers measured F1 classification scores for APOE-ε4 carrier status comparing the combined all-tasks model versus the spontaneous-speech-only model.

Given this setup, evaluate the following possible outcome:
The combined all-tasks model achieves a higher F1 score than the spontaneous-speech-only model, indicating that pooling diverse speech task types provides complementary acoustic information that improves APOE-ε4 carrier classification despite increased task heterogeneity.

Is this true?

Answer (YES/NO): NO